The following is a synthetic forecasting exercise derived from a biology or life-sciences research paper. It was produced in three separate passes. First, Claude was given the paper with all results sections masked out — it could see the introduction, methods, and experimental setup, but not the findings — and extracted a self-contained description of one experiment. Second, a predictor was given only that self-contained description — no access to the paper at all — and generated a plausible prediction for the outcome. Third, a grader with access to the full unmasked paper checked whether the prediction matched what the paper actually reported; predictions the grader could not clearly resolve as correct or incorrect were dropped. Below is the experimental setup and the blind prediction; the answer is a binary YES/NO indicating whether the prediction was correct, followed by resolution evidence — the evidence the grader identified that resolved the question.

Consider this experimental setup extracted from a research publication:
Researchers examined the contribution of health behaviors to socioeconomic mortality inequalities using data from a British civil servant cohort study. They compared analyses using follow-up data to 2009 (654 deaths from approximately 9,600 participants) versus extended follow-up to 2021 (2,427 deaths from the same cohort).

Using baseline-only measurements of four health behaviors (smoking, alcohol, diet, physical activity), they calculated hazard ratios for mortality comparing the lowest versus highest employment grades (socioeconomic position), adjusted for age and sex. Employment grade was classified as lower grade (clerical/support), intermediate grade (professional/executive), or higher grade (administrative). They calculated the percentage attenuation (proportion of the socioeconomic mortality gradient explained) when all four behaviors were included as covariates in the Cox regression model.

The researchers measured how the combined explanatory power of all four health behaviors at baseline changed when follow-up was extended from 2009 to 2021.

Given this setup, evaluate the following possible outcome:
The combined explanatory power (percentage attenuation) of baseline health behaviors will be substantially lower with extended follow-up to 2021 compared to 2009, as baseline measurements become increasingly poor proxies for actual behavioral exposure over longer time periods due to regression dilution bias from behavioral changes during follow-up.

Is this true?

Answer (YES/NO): NO